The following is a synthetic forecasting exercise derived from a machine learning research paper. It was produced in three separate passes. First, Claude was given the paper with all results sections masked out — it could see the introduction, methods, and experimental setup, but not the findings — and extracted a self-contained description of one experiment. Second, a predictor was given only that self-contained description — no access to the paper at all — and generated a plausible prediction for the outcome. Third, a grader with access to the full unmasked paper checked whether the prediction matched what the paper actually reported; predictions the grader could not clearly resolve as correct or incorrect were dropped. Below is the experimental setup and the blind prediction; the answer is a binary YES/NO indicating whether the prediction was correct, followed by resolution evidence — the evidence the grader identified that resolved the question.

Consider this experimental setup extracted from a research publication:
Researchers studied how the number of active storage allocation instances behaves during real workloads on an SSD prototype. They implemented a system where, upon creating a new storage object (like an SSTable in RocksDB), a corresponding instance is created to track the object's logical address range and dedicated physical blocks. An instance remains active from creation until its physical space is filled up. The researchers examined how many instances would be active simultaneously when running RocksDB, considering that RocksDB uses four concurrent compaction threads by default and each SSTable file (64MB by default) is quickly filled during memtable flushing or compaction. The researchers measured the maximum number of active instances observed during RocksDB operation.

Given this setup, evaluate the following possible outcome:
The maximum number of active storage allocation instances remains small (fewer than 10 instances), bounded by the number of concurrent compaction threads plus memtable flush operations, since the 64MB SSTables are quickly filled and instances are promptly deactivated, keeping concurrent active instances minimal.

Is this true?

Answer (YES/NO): YES